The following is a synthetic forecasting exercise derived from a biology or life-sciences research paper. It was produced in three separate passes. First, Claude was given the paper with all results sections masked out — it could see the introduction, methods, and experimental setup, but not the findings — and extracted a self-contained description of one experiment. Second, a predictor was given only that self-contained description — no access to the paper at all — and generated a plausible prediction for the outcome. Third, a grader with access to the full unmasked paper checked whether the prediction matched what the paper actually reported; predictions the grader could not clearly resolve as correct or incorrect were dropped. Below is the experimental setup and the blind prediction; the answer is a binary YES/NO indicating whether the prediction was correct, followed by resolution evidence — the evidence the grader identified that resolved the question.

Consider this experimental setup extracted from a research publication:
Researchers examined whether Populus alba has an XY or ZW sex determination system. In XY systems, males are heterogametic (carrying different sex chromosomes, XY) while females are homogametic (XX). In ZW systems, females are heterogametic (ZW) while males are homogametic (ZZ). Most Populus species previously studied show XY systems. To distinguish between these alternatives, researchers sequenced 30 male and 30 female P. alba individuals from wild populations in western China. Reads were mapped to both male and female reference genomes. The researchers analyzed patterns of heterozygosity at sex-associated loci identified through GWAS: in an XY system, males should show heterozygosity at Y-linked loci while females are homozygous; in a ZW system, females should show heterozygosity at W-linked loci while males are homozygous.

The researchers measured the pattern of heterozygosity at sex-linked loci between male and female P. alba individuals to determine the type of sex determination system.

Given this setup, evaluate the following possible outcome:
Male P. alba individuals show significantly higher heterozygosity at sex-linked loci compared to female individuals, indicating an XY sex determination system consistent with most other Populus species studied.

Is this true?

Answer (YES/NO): NO